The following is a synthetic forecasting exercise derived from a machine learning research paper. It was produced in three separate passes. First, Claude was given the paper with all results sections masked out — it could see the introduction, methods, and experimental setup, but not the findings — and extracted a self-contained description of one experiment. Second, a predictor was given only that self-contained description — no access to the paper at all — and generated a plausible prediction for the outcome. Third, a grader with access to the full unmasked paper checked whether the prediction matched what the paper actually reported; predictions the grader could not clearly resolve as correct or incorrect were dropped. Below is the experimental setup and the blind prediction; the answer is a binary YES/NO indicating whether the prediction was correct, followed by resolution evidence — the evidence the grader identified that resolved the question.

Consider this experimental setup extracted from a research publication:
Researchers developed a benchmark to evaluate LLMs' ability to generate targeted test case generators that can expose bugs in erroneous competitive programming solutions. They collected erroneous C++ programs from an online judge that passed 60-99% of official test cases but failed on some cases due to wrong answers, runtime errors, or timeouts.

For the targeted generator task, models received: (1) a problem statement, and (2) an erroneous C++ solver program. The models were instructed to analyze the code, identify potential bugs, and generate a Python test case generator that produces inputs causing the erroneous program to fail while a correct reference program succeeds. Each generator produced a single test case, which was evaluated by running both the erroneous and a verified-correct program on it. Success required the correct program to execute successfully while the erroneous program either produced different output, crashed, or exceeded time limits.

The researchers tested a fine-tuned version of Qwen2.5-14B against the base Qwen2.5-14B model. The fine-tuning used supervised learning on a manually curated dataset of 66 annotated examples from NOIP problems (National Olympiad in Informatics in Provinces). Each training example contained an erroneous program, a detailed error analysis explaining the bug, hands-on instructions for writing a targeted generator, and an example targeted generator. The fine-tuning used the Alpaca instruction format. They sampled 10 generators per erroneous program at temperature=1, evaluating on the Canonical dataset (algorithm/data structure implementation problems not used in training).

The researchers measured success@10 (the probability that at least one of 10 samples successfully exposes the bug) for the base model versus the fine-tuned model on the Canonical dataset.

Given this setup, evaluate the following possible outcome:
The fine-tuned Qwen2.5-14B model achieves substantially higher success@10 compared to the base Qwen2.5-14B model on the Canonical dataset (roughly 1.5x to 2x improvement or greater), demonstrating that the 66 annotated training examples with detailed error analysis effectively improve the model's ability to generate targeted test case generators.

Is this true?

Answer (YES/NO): YES